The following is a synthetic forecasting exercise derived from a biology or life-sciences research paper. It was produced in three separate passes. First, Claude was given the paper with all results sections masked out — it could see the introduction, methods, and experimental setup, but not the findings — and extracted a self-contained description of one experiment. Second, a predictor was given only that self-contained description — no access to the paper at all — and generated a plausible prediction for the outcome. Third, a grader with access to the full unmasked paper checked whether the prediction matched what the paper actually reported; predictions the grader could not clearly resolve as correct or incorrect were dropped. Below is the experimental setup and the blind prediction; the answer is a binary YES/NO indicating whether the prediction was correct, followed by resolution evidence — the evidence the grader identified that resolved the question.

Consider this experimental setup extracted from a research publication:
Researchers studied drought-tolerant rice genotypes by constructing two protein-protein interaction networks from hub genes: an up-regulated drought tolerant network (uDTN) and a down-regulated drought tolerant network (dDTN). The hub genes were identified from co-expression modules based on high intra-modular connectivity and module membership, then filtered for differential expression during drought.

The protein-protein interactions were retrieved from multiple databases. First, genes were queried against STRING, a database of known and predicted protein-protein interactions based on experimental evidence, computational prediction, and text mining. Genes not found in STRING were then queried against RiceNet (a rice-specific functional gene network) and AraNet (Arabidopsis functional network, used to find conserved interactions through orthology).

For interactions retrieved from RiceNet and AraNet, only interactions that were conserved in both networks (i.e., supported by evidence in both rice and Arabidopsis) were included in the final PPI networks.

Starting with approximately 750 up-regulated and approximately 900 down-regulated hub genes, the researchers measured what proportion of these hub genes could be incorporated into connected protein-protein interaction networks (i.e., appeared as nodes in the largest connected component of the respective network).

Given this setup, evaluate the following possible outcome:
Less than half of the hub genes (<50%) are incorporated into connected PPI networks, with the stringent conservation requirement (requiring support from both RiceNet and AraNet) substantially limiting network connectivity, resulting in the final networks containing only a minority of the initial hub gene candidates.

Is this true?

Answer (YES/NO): NO